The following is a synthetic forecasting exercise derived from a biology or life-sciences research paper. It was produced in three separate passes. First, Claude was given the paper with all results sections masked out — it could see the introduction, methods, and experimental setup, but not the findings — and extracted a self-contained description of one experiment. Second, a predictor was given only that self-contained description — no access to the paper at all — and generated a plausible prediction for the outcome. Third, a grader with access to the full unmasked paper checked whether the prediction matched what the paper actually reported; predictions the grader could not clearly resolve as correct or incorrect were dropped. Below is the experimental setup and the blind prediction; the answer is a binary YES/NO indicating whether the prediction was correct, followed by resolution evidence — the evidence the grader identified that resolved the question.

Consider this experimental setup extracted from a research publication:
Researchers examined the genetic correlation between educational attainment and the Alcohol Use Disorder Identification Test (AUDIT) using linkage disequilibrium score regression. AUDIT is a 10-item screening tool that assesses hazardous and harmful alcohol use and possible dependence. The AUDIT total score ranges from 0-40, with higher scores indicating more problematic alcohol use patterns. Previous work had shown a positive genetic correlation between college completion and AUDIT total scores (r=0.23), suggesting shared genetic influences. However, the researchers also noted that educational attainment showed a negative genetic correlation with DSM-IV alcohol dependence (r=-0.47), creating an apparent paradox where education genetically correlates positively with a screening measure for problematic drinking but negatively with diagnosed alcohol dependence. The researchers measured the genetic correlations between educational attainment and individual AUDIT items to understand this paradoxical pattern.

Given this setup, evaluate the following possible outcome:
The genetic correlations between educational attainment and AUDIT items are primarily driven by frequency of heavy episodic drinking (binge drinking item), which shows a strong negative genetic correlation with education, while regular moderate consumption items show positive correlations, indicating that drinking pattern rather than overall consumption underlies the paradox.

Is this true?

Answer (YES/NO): NO